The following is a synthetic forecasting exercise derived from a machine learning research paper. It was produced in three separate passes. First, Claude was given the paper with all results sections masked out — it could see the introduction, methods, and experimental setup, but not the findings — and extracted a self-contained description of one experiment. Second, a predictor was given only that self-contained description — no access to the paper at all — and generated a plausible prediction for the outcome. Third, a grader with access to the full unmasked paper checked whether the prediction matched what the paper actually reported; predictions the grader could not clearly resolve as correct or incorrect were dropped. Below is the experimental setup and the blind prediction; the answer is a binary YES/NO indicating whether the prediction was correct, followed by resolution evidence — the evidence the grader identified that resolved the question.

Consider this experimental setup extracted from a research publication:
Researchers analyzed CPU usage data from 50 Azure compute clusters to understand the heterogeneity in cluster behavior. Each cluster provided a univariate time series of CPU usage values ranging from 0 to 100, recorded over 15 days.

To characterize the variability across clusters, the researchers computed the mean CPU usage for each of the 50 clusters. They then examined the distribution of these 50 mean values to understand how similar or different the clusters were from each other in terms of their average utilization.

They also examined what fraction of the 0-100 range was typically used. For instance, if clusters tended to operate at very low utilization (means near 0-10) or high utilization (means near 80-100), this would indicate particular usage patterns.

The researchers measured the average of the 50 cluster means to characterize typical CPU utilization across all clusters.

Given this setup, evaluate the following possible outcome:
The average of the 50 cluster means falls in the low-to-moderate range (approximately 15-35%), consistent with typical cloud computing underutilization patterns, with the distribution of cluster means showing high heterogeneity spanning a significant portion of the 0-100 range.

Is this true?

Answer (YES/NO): NO